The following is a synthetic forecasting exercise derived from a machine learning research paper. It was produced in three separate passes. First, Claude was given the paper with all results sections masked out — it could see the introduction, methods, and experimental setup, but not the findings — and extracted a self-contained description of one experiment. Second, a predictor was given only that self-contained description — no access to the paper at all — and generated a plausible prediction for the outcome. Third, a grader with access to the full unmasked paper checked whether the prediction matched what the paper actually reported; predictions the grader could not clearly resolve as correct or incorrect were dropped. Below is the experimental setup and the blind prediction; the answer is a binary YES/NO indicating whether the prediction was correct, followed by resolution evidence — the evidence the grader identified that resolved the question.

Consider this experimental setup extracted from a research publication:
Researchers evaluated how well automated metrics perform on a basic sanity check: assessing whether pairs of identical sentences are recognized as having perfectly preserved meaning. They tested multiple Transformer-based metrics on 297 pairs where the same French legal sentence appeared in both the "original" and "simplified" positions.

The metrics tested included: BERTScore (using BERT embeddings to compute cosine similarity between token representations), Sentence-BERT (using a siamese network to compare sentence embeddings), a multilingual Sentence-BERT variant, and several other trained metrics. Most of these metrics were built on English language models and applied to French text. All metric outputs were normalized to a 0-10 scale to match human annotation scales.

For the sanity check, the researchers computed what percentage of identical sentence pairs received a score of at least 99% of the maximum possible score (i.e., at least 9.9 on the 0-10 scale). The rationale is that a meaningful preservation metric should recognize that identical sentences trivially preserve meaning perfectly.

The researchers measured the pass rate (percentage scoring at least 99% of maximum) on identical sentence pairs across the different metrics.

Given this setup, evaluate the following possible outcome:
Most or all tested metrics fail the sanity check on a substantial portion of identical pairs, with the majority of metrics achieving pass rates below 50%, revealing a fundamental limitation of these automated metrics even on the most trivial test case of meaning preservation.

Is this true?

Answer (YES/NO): NO